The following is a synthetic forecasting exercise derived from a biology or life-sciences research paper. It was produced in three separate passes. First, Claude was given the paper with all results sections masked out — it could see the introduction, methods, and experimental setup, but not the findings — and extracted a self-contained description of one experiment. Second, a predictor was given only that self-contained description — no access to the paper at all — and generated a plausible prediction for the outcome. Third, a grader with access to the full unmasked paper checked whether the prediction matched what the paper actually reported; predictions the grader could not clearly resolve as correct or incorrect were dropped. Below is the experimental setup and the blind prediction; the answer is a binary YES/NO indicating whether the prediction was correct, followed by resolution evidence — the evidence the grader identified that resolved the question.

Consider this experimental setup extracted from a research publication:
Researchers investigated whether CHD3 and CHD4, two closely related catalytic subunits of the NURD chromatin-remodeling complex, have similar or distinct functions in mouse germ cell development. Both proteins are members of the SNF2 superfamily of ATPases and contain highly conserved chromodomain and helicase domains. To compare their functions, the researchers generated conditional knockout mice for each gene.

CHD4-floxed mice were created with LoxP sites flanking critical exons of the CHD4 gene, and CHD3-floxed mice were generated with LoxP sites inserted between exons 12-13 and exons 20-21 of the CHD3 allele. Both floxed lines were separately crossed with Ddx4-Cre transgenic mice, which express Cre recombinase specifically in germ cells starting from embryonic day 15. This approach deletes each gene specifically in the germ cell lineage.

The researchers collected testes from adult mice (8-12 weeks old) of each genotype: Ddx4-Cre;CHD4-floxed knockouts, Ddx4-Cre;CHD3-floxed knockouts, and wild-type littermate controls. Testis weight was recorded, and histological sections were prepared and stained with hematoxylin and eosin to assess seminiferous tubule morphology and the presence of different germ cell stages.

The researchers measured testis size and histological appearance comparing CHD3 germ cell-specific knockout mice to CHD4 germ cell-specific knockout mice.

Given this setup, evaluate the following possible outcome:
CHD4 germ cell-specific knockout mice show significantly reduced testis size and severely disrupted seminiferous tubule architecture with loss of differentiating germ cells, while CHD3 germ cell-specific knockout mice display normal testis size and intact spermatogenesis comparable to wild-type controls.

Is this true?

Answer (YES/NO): YES